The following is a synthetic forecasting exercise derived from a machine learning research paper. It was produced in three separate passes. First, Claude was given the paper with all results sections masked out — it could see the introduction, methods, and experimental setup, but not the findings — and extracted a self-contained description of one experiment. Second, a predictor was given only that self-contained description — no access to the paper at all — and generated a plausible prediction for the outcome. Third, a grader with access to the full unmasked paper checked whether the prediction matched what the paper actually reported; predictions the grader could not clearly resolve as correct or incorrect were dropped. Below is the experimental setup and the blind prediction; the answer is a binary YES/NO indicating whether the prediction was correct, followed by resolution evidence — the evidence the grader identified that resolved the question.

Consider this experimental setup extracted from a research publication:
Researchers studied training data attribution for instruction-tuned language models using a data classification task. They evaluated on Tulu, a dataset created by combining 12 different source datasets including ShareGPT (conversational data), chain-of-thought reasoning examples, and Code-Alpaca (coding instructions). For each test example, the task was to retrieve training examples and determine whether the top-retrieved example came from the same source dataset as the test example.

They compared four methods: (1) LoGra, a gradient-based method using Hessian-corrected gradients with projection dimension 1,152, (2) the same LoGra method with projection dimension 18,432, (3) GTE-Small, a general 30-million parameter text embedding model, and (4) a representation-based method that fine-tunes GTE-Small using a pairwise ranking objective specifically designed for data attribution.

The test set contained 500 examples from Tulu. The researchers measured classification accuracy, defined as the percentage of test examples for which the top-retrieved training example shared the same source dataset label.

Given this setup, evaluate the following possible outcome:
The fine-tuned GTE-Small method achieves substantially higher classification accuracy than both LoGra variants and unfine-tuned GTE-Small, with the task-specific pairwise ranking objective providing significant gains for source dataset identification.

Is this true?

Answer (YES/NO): NO